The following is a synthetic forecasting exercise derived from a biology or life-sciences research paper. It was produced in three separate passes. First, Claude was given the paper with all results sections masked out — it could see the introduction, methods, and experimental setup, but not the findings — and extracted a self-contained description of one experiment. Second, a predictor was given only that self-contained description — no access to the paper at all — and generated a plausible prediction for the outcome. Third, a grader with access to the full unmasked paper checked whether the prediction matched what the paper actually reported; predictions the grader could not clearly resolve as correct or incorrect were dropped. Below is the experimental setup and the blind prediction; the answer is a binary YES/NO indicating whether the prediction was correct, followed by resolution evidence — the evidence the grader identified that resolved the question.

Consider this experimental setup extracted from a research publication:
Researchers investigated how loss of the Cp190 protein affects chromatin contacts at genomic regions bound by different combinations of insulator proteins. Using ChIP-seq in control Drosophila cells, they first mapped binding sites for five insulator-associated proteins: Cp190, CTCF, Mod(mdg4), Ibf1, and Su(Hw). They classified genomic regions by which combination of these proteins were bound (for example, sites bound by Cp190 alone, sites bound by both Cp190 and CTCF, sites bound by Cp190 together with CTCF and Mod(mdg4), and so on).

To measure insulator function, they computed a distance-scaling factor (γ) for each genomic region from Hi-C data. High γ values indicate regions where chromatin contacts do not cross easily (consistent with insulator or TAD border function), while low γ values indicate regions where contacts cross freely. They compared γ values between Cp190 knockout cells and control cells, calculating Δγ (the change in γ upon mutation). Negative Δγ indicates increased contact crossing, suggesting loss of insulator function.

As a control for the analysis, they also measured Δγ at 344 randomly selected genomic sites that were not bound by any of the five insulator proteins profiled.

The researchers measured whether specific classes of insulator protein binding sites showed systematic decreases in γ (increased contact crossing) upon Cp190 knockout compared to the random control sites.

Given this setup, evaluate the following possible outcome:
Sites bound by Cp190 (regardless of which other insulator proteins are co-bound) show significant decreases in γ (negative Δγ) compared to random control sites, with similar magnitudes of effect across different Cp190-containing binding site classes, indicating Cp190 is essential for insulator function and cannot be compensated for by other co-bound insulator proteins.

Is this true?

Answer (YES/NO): NO